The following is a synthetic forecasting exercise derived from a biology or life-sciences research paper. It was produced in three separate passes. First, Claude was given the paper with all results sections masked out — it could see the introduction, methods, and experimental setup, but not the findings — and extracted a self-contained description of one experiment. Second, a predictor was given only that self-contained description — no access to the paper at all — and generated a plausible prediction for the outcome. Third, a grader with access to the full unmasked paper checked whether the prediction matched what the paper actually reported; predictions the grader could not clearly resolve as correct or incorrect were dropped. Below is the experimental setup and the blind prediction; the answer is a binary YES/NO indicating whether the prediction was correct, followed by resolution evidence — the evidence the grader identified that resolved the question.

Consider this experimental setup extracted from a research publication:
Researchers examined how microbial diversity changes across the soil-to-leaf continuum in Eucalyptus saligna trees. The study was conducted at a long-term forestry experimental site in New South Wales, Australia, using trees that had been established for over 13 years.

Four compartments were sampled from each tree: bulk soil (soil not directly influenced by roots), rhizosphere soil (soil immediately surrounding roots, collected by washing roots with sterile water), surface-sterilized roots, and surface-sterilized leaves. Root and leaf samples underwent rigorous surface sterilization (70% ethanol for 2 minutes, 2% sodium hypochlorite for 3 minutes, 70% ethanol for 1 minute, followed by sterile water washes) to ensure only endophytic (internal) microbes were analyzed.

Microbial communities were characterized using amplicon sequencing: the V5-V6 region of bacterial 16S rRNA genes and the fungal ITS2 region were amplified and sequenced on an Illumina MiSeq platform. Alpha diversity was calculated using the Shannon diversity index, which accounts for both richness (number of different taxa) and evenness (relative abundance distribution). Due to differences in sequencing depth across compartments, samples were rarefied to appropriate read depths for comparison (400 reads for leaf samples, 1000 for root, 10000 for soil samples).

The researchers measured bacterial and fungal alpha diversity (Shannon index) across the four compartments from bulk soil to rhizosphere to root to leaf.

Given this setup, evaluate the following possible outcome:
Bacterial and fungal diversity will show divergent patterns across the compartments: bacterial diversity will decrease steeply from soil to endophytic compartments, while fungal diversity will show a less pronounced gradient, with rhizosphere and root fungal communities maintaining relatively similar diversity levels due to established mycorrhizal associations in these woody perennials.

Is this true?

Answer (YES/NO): NO